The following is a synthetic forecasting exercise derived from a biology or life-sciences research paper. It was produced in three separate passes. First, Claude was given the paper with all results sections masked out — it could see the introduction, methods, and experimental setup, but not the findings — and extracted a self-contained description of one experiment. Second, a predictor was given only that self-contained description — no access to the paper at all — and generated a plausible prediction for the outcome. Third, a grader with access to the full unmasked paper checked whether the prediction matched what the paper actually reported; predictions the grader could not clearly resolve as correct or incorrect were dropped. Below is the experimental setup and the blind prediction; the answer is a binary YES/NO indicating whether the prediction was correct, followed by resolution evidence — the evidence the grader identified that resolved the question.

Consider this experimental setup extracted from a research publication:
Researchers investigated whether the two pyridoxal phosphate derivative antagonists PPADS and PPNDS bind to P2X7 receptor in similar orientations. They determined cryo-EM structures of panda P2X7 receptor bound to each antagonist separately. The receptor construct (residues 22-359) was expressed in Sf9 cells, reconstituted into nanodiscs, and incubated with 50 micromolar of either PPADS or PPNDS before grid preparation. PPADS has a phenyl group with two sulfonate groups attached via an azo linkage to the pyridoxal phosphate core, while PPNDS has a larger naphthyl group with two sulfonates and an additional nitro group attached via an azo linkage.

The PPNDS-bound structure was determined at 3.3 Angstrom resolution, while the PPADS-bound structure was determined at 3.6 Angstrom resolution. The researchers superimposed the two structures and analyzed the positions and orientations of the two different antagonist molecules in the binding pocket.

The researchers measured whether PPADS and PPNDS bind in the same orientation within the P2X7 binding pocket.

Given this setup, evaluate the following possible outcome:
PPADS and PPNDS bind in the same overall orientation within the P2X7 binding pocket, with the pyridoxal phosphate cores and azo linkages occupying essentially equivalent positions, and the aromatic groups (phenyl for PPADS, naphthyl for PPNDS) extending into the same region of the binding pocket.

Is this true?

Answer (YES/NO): YES